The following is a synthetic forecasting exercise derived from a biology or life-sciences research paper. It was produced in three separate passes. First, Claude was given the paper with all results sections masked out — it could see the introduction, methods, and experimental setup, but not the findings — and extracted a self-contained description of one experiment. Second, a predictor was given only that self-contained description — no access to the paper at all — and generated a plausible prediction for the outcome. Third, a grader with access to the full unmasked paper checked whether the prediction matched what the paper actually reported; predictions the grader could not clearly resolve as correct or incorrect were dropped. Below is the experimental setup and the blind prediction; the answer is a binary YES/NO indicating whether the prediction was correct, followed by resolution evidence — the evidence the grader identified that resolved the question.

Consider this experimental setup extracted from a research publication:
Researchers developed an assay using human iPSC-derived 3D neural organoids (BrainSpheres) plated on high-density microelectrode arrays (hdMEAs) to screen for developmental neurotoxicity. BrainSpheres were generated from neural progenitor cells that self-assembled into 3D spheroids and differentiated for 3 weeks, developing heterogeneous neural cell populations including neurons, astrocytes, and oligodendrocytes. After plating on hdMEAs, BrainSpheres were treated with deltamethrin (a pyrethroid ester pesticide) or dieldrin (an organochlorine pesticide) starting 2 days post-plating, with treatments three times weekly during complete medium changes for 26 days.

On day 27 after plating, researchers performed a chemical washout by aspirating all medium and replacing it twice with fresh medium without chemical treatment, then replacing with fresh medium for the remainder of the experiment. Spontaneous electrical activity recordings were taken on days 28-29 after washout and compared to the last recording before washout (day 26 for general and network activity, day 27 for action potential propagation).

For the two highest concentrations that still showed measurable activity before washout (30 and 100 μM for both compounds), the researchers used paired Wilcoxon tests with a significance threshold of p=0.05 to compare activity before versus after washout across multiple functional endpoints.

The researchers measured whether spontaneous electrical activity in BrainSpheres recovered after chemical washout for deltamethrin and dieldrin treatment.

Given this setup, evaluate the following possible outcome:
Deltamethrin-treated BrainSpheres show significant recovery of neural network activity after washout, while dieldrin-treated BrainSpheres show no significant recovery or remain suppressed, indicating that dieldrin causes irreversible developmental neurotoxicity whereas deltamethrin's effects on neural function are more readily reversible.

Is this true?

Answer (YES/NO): NO